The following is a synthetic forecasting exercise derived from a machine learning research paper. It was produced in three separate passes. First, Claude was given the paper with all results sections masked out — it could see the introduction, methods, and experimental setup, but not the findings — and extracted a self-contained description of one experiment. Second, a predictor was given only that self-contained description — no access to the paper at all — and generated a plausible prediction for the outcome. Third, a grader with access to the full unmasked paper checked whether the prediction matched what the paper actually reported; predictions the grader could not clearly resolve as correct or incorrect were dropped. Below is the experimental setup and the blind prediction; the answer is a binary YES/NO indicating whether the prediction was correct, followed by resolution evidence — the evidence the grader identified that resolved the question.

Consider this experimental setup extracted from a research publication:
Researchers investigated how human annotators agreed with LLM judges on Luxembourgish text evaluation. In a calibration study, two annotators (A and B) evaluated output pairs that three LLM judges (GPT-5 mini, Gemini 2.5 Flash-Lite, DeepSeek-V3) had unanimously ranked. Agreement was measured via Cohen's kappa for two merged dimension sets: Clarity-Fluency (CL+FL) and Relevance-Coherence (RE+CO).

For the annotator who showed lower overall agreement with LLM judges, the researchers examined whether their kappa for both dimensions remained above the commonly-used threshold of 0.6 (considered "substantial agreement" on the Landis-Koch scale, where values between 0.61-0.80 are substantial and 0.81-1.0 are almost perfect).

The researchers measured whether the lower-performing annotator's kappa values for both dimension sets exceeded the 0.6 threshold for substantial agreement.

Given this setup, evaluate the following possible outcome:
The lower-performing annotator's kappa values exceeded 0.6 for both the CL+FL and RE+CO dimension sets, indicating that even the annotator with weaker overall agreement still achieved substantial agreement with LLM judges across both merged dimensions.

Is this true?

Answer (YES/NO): YES